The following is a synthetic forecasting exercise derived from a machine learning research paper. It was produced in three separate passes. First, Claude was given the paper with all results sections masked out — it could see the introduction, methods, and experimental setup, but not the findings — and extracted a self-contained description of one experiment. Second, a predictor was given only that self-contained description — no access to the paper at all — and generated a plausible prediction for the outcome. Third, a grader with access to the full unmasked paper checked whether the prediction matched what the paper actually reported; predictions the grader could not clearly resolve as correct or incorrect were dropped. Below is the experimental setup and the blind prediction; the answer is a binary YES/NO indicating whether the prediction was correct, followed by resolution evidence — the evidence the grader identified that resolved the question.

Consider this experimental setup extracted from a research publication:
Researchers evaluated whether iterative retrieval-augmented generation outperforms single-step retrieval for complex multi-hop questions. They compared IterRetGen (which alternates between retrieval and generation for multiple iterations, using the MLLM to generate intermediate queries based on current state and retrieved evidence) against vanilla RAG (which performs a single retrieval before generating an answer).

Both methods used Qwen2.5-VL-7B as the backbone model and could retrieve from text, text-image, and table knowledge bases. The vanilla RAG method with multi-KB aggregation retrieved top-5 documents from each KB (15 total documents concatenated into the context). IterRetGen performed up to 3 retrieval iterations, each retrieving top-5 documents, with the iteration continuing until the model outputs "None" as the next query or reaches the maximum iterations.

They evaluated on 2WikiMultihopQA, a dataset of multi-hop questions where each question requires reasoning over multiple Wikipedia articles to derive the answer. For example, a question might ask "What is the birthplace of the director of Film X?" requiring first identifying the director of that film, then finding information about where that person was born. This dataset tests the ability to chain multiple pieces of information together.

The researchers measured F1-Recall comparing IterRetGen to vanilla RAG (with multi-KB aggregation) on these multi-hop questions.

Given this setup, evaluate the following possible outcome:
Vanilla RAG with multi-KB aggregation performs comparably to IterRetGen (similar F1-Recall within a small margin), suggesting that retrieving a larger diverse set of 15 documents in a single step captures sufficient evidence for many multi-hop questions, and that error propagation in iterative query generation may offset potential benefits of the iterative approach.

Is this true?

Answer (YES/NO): NO